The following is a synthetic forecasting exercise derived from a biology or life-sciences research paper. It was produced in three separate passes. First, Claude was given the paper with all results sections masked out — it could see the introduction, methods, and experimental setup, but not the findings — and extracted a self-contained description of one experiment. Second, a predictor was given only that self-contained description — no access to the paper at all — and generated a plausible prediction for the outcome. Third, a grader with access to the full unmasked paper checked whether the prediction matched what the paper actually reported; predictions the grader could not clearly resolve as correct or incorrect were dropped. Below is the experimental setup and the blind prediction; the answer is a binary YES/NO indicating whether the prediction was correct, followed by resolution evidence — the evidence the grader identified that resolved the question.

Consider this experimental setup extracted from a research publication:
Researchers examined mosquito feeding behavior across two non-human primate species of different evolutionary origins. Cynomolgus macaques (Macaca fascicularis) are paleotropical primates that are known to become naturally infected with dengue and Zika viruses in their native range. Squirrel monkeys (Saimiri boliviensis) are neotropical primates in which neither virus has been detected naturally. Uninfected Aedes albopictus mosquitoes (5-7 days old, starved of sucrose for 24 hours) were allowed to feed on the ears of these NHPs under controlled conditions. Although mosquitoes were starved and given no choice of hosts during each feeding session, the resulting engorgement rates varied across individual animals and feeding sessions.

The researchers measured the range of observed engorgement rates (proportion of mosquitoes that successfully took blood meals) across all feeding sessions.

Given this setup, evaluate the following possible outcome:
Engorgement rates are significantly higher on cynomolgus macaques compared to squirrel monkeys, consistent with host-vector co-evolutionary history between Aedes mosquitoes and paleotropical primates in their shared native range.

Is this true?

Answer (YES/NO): YES